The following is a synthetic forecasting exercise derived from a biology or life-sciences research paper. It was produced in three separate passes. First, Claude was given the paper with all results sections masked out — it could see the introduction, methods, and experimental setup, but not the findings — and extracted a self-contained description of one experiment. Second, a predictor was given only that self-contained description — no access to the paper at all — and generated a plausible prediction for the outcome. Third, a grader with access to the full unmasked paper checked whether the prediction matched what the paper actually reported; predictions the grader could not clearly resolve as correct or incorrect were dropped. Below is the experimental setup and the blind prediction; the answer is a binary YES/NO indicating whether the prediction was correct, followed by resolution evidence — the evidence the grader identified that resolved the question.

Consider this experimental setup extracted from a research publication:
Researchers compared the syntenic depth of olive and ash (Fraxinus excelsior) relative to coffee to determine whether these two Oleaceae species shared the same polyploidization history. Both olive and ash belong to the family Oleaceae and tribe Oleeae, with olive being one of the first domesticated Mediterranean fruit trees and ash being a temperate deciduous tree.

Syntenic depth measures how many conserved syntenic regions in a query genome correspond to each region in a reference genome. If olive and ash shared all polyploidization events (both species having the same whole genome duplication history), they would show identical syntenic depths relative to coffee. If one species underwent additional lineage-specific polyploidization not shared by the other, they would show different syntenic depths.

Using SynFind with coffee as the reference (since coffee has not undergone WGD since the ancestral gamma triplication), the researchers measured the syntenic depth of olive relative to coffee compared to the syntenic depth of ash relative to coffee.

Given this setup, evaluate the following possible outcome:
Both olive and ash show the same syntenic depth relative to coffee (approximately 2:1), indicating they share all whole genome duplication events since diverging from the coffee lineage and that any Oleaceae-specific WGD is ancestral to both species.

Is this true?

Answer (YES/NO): NO